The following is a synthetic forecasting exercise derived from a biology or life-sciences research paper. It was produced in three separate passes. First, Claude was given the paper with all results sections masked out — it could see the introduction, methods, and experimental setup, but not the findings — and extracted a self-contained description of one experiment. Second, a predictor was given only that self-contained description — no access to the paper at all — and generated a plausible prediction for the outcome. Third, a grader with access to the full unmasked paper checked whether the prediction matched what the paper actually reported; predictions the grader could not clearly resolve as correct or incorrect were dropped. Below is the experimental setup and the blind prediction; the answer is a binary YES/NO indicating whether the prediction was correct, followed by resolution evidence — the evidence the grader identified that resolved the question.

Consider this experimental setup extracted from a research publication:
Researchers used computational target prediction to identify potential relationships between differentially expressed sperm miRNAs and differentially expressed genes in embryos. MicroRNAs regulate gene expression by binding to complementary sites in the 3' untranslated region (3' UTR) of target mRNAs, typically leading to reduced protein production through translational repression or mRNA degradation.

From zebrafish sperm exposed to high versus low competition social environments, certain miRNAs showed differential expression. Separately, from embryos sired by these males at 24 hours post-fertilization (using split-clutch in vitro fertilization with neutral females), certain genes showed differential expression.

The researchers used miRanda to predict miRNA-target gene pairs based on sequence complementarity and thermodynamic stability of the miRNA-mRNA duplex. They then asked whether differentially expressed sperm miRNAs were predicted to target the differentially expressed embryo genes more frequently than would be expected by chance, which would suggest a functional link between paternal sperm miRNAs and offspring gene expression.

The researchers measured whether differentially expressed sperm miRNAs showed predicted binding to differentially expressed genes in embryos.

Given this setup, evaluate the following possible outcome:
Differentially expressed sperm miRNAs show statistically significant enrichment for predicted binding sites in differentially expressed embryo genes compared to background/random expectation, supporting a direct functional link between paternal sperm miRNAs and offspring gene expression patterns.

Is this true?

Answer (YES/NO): YES